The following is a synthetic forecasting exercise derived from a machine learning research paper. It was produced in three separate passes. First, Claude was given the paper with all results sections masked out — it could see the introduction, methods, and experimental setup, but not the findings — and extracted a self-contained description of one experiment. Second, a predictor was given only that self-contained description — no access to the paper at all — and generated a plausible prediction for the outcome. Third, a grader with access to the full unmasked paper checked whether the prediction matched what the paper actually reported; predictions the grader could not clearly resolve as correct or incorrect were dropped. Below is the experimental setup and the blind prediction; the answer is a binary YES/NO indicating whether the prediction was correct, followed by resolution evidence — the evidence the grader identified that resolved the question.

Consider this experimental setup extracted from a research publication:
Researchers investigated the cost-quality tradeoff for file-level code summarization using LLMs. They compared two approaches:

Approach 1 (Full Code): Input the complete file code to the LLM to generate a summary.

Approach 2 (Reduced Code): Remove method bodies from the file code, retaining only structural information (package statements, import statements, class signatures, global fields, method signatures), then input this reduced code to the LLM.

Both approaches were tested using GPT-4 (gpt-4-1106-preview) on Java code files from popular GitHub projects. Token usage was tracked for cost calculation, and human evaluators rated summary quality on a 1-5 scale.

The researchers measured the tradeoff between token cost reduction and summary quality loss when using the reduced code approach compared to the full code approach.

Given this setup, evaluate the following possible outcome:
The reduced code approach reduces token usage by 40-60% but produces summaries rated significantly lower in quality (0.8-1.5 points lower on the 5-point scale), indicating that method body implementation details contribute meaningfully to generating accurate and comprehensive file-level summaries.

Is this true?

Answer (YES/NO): NO